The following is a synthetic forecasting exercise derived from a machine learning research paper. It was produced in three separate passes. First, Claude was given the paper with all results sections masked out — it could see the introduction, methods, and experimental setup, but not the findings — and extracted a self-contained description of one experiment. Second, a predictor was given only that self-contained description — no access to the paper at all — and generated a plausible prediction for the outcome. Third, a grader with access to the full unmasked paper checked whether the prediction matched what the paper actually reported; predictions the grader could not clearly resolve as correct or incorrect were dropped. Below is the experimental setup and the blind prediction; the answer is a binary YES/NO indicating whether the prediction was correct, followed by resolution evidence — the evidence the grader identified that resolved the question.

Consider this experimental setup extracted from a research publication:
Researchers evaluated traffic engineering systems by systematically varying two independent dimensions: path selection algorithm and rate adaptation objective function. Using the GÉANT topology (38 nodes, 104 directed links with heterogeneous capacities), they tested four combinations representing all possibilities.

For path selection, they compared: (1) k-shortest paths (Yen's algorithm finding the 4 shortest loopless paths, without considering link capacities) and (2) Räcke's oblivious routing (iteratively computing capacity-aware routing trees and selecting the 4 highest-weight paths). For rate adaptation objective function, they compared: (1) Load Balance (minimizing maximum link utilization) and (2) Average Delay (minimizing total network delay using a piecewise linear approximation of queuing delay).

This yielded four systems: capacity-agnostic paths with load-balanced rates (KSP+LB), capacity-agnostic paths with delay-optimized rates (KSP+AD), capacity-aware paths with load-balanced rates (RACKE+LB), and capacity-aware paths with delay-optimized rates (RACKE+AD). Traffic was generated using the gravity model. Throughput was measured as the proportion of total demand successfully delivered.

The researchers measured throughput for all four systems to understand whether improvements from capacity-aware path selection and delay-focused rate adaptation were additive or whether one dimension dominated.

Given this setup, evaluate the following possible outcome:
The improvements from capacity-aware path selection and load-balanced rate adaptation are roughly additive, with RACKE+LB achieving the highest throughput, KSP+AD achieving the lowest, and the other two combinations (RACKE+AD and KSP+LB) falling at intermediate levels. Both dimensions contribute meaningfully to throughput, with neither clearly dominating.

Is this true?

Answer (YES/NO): NO